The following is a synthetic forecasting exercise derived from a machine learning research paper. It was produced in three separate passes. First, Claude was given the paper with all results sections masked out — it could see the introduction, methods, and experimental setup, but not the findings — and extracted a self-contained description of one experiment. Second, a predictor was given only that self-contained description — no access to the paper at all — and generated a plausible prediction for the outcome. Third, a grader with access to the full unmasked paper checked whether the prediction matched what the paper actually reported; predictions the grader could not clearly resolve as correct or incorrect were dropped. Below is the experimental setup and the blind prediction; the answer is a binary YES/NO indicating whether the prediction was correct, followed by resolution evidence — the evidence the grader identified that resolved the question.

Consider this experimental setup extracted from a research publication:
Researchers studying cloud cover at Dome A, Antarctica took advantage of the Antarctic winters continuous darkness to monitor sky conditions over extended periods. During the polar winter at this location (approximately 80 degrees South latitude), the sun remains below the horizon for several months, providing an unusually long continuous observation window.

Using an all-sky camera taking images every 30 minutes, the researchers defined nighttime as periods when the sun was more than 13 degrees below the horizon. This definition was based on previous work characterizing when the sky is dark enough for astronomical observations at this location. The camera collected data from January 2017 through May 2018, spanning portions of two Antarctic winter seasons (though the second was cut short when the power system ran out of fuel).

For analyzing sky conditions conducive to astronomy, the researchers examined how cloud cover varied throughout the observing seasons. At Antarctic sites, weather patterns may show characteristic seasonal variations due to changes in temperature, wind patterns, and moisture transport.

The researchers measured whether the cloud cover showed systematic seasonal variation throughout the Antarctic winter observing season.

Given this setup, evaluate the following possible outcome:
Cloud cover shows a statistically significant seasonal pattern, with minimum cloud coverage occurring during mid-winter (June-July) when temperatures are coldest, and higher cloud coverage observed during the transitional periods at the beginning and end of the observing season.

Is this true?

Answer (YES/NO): NO